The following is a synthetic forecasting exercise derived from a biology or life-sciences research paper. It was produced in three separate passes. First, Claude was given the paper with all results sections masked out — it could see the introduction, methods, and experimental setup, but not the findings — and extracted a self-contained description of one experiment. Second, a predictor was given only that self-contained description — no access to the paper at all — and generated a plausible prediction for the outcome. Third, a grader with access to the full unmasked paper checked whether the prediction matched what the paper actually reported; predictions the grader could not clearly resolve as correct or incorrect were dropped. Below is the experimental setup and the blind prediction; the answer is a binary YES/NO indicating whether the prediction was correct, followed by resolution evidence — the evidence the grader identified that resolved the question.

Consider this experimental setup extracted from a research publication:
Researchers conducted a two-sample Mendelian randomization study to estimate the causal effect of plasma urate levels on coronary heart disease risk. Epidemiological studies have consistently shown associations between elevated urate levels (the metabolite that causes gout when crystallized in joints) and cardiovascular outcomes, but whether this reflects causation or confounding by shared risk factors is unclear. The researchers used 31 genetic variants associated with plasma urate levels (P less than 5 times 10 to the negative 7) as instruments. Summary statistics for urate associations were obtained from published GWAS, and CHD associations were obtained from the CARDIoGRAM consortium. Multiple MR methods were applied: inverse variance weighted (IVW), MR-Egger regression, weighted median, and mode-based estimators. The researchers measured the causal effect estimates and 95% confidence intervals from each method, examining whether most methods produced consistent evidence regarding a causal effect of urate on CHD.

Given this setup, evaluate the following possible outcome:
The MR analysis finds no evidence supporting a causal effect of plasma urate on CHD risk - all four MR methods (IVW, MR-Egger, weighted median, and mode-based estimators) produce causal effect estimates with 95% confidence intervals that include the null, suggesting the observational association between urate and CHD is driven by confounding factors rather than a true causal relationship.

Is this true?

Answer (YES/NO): NO